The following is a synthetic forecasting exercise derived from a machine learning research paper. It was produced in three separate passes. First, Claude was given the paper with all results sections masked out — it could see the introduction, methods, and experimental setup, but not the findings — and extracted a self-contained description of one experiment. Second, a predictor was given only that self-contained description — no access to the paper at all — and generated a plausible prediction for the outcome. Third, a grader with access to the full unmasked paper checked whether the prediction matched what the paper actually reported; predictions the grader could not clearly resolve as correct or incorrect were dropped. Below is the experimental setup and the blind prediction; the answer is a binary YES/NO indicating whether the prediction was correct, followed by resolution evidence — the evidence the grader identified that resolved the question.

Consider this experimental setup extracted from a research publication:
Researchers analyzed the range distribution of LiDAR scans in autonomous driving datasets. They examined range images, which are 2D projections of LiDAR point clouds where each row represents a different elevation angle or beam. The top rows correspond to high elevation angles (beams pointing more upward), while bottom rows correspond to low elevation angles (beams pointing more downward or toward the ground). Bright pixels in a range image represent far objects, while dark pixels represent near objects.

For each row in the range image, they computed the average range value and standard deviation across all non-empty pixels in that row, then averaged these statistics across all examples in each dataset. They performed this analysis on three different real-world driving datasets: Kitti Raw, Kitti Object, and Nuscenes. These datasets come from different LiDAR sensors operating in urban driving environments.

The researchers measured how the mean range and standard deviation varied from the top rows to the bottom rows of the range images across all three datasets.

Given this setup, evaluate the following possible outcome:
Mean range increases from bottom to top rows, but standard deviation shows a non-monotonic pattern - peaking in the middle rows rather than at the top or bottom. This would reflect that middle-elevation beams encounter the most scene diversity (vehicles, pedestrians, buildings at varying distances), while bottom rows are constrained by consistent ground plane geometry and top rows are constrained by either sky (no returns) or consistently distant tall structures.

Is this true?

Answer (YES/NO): NO